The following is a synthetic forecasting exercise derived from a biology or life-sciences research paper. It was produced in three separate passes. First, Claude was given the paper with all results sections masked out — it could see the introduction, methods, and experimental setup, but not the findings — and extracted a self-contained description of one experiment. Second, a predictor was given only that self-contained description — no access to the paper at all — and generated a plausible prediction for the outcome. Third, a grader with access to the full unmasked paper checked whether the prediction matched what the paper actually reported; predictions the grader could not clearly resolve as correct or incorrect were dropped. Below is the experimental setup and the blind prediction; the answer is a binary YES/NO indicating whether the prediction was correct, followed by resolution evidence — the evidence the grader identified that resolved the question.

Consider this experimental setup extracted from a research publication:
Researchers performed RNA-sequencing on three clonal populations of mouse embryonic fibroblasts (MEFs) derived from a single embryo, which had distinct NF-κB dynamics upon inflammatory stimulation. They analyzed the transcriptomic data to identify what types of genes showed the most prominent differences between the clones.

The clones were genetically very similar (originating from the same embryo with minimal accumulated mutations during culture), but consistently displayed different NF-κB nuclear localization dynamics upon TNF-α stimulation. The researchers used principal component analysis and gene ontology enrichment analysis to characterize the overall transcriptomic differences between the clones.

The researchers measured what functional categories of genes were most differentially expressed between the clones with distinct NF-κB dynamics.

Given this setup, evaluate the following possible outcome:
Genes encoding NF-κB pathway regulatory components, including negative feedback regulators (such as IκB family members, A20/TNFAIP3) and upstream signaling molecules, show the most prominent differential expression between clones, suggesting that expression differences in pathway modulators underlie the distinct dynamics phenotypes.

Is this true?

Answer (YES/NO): NO